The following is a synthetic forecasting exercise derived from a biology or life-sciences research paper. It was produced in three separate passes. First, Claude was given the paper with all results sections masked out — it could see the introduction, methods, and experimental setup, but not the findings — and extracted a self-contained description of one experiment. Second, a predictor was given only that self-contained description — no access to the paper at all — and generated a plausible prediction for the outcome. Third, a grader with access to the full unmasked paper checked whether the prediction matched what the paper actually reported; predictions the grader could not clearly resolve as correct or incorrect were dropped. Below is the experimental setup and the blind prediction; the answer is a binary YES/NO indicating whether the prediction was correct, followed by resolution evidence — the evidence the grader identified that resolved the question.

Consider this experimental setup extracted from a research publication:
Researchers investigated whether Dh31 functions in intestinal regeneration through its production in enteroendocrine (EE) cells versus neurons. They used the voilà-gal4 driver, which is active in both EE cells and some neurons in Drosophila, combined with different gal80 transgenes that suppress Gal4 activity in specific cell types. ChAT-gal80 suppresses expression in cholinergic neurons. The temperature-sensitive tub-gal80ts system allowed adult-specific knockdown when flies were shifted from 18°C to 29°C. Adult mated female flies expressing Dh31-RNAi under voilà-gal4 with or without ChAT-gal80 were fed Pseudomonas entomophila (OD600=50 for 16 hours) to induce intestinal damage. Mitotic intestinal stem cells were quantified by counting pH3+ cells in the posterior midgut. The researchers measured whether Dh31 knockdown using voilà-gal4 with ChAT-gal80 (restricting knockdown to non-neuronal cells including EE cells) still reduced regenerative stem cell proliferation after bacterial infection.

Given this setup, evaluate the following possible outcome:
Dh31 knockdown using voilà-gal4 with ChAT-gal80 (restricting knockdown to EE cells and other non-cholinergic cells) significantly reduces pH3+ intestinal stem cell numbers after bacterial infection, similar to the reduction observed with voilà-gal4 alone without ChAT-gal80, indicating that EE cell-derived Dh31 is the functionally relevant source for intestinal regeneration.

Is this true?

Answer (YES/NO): YES